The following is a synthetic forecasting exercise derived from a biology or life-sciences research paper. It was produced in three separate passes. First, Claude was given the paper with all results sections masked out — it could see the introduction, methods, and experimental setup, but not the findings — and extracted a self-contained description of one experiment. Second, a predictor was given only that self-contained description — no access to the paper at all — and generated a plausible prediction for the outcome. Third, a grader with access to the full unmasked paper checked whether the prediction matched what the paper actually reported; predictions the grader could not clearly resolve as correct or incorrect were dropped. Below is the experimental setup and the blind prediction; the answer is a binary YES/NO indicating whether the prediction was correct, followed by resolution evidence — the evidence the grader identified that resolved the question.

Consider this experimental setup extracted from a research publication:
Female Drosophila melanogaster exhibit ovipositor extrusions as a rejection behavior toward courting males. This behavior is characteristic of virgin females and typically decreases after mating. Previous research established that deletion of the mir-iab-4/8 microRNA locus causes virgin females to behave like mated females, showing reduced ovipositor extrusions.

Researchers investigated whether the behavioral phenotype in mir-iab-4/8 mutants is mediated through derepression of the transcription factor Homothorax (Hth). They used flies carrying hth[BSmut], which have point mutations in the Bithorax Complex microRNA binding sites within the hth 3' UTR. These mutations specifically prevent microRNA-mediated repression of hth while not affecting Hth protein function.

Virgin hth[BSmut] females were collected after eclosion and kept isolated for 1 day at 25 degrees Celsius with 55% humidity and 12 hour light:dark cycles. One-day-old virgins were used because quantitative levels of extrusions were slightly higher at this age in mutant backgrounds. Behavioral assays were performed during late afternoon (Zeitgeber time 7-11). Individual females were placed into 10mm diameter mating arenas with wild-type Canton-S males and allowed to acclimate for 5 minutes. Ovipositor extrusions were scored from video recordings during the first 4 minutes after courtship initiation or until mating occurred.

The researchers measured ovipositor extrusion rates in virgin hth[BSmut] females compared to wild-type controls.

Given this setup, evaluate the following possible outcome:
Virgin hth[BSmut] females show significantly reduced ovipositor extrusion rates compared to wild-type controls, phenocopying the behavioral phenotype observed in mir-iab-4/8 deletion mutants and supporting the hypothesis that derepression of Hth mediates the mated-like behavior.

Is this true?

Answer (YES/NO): NO